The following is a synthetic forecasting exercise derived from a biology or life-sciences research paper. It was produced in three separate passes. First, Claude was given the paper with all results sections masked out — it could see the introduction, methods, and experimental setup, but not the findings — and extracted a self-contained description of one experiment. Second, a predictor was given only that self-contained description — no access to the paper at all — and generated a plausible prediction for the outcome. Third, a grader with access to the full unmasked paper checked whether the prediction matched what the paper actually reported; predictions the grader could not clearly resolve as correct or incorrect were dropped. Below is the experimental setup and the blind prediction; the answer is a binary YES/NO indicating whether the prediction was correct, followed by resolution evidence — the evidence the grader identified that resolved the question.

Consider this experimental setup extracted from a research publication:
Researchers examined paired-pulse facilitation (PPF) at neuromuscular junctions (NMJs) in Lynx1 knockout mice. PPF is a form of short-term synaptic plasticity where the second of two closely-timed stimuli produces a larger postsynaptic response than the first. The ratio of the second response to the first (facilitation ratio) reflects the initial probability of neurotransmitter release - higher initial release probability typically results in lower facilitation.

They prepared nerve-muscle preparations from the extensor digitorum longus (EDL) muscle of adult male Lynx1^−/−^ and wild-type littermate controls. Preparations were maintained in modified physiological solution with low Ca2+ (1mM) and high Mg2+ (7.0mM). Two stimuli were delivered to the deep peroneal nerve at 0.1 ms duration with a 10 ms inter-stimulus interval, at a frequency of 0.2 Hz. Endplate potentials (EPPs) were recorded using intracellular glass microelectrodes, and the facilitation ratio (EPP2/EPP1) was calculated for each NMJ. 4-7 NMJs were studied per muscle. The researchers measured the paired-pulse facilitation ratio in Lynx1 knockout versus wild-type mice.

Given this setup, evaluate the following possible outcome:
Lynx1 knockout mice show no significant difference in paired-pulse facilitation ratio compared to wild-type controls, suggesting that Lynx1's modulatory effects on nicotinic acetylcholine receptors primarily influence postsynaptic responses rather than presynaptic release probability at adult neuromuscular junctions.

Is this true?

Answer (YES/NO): YES